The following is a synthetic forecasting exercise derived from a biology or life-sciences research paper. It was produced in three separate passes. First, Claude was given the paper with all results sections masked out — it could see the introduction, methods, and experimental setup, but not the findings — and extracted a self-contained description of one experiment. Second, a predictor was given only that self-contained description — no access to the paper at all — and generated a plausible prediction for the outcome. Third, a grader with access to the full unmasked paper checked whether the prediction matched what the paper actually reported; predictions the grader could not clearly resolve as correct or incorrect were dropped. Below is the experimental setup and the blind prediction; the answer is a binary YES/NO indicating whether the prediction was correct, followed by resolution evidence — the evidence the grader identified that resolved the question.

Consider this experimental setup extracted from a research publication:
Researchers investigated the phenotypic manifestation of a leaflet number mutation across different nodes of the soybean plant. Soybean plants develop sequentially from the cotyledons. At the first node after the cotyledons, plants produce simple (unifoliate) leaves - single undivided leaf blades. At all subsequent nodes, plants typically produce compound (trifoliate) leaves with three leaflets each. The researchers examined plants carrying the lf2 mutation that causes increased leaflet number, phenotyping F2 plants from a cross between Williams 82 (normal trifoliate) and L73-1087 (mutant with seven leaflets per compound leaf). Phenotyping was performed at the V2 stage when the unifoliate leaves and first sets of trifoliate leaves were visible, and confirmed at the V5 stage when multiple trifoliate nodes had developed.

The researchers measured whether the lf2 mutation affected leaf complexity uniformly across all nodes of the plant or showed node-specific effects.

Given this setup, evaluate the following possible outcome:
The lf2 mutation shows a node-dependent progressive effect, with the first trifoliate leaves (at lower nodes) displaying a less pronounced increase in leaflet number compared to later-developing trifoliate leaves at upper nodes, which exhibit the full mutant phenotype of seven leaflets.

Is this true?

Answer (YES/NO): NO